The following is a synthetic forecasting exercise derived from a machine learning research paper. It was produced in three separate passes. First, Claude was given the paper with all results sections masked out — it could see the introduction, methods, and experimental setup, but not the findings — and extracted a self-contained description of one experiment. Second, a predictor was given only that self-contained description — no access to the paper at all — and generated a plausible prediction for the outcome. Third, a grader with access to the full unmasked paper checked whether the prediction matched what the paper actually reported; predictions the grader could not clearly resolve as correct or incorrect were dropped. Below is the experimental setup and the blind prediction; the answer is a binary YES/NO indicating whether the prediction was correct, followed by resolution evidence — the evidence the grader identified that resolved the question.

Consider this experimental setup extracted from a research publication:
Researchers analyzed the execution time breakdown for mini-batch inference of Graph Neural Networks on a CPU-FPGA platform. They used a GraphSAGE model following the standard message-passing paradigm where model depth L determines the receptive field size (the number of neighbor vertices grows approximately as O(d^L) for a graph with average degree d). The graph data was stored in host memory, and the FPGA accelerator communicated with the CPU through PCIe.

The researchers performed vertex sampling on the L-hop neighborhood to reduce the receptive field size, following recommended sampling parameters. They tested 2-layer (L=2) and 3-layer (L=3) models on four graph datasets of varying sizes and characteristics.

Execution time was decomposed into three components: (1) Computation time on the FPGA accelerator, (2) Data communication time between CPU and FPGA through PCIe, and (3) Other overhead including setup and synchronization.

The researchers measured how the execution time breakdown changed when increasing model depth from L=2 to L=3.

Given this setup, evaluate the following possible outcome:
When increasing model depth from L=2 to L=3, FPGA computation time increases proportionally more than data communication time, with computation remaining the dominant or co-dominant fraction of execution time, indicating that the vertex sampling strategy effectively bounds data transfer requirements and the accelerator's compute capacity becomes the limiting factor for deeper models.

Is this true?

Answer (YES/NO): NO